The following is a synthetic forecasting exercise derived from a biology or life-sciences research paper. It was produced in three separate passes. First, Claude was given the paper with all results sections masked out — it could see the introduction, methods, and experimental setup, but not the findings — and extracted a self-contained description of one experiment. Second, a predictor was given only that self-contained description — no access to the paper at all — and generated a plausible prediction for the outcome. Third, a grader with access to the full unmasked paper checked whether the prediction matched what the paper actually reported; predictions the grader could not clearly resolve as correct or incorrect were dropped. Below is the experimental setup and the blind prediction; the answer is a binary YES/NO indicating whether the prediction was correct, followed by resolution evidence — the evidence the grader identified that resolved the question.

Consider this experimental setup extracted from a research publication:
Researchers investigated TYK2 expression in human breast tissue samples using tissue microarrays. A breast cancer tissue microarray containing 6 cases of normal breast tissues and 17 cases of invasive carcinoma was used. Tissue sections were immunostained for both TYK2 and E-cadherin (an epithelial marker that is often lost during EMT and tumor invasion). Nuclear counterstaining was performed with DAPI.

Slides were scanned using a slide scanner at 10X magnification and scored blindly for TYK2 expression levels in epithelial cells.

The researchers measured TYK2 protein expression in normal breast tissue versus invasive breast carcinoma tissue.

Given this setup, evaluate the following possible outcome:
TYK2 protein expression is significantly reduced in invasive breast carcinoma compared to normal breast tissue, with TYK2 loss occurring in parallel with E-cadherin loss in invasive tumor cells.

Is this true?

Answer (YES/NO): NO